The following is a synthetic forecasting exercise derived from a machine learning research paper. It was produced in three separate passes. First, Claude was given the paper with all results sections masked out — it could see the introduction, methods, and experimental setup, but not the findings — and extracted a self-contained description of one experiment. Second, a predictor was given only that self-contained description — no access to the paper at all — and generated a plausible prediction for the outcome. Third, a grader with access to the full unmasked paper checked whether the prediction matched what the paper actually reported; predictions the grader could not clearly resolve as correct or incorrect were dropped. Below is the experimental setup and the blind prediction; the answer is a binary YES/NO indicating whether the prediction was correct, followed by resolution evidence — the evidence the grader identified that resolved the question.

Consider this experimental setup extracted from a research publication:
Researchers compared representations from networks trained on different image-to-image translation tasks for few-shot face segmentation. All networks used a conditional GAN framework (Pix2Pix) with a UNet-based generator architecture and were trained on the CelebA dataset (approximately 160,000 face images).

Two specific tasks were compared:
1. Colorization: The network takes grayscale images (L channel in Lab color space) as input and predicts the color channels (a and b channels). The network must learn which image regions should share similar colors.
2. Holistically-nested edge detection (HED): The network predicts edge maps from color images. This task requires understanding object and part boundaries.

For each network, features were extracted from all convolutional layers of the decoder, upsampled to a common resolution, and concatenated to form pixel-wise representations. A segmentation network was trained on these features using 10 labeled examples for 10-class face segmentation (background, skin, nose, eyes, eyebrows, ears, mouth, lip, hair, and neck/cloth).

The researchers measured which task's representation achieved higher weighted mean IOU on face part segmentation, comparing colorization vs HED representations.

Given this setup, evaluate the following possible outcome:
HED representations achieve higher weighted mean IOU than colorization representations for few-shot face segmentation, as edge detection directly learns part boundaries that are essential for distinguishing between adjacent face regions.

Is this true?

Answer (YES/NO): YES